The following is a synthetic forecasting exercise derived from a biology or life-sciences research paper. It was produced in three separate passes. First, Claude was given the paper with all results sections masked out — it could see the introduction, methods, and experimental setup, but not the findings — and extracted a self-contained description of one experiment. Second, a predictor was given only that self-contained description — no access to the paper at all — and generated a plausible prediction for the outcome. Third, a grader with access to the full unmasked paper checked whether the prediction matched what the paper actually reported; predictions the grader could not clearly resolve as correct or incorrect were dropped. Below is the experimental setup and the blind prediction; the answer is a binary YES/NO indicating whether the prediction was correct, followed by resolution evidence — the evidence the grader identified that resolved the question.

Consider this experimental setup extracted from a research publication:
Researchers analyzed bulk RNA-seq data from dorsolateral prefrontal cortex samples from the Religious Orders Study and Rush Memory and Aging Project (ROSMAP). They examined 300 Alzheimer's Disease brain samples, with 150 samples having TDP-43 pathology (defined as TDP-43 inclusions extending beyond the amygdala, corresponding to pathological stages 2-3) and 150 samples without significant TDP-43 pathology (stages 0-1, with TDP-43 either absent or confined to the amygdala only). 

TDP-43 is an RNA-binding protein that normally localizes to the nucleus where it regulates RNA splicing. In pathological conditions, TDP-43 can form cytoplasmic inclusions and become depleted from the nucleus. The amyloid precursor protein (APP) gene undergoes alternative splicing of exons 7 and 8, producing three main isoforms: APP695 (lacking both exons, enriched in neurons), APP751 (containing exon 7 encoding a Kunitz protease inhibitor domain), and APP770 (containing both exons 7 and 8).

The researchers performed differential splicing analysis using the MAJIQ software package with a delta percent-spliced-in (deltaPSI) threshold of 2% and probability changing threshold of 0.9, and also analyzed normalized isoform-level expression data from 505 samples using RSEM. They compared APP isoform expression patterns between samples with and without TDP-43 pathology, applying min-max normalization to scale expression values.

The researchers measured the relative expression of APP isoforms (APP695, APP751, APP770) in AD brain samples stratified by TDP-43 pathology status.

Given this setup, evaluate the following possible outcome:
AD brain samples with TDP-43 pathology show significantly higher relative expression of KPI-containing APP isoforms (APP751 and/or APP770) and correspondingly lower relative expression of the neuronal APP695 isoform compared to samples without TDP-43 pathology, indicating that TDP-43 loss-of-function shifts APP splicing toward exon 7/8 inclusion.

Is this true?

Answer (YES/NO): NO